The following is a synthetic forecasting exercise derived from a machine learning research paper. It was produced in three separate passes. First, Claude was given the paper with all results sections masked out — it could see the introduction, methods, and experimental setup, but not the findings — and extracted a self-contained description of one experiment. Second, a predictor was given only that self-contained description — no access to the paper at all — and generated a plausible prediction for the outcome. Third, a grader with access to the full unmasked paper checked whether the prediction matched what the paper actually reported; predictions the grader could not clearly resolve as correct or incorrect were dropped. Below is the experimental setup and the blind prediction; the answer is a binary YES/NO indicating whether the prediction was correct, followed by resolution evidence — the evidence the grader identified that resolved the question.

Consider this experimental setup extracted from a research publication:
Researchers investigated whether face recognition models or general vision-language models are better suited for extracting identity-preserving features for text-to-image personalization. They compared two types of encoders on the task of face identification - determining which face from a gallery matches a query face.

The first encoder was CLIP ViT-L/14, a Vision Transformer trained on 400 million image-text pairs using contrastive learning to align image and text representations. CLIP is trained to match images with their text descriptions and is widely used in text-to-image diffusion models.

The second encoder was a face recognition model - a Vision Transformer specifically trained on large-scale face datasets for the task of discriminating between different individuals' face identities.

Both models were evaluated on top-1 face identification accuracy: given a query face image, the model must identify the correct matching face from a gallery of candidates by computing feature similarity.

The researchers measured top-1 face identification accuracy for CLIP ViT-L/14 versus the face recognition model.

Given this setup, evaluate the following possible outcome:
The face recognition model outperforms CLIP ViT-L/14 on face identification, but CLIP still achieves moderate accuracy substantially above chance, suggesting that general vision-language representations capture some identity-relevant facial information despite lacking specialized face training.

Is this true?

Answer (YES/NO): YES